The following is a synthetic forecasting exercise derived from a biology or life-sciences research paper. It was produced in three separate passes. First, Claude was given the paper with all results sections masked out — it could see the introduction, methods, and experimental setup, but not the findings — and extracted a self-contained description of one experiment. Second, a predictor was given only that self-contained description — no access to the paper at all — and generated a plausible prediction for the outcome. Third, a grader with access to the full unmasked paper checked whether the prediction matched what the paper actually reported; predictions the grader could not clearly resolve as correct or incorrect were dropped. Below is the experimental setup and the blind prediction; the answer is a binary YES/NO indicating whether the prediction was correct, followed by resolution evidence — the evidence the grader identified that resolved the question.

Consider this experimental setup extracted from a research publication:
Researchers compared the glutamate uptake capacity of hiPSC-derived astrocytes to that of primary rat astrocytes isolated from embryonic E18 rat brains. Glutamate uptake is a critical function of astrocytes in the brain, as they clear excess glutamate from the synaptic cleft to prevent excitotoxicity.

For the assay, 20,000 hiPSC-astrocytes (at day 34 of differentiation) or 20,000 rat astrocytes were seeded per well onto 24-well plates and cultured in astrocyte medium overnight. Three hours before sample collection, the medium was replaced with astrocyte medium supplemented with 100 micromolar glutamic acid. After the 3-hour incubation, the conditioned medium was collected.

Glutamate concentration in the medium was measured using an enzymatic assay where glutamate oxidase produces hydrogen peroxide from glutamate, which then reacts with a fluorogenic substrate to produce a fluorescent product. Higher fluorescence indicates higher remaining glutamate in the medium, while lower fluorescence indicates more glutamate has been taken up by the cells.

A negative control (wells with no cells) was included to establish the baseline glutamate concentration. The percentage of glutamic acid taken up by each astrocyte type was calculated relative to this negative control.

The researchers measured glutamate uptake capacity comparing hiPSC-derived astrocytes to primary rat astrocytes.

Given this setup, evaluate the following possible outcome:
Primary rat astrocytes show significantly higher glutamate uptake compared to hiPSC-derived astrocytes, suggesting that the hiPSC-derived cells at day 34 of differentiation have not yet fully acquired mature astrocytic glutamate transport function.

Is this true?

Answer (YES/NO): NO